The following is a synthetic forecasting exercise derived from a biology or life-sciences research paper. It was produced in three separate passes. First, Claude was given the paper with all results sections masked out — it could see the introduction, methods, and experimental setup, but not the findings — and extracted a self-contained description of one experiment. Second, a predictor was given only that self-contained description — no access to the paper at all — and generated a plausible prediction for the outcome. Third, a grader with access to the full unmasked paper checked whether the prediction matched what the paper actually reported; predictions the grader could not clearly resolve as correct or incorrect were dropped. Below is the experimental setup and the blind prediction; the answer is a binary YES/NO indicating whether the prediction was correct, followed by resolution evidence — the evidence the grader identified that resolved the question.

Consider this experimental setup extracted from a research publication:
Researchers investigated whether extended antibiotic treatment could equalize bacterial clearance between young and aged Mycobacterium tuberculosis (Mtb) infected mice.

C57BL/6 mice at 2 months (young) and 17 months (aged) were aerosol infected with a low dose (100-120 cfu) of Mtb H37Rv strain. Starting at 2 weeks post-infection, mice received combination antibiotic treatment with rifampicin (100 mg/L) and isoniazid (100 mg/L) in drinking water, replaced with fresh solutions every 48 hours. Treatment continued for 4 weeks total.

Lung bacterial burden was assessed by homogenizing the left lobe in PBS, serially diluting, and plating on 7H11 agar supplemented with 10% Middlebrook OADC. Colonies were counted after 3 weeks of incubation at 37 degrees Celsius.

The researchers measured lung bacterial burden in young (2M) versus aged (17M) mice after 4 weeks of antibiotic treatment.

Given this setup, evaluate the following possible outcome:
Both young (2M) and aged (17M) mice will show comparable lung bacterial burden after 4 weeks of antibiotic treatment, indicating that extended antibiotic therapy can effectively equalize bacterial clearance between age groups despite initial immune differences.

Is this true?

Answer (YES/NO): YES